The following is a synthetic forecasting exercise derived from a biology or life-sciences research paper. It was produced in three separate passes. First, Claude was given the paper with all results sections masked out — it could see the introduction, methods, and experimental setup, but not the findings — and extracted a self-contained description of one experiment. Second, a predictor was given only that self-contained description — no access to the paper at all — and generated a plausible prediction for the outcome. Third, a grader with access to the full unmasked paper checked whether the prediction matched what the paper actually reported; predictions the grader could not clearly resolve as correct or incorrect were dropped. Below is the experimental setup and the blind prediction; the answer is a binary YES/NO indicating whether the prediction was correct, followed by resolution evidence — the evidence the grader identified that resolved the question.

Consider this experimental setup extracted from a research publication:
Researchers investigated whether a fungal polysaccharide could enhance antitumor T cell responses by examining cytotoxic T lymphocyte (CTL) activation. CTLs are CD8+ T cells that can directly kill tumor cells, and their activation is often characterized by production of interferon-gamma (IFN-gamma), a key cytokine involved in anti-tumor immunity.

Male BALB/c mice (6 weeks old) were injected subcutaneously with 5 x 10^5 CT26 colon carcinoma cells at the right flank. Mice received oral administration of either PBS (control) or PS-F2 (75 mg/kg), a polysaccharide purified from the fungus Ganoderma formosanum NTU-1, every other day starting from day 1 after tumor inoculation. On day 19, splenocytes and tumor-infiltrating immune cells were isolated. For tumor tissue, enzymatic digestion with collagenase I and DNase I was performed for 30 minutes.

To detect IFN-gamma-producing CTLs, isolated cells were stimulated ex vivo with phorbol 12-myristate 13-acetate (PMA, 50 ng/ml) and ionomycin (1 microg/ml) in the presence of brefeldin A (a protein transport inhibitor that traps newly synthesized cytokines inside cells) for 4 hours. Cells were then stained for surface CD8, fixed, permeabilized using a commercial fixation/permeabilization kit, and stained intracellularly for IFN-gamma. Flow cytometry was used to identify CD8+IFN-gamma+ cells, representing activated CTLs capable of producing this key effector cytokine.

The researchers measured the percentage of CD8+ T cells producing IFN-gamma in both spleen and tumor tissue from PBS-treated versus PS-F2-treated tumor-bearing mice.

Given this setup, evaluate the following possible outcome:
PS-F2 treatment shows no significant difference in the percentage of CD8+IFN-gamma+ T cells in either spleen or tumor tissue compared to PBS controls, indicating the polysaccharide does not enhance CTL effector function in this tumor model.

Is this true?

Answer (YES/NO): NO